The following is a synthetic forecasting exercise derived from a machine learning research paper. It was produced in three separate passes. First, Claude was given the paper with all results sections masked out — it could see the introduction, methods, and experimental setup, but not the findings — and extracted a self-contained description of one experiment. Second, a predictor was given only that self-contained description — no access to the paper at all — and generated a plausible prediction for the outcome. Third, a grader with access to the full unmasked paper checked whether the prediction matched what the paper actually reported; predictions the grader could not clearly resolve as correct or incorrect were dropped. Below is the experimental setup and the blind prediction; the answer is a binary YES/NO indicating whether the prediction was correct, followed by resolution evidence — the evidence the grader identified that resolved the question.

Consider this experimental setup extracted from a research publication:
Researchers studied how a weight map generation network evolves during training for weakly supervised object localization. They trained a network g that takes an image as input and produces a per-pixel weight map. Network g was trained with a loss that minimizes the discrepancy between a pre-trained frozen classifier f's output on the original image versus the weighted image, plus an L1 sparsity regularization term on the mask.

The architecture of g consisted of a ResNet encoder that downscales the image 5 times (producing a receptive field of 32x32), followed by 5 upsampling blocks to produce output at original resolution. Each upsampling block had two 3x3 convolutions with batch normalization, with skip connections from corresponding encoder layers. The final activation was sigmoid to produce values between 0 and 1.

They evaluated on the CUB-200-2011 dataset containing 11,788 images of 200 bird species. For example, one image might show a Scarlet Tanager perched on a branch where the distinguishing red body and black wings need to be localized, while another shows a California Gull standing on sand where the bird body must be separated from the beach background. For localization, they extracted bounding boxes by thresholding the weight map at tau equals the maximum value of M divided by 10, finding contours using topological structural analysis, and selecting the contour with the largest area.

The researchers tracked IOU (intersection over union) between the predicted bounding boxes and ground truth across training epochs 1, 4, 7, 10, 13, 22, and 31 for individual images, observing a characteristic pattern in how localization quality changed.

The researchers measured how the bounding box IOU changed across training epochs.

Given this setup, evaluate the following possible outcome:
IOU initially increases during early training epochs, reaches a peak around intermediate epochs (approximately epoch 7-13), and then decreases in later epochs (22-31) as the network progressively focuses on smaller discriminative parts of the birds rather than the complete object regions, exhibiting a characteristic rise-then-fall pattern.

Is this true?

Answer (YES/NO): YES